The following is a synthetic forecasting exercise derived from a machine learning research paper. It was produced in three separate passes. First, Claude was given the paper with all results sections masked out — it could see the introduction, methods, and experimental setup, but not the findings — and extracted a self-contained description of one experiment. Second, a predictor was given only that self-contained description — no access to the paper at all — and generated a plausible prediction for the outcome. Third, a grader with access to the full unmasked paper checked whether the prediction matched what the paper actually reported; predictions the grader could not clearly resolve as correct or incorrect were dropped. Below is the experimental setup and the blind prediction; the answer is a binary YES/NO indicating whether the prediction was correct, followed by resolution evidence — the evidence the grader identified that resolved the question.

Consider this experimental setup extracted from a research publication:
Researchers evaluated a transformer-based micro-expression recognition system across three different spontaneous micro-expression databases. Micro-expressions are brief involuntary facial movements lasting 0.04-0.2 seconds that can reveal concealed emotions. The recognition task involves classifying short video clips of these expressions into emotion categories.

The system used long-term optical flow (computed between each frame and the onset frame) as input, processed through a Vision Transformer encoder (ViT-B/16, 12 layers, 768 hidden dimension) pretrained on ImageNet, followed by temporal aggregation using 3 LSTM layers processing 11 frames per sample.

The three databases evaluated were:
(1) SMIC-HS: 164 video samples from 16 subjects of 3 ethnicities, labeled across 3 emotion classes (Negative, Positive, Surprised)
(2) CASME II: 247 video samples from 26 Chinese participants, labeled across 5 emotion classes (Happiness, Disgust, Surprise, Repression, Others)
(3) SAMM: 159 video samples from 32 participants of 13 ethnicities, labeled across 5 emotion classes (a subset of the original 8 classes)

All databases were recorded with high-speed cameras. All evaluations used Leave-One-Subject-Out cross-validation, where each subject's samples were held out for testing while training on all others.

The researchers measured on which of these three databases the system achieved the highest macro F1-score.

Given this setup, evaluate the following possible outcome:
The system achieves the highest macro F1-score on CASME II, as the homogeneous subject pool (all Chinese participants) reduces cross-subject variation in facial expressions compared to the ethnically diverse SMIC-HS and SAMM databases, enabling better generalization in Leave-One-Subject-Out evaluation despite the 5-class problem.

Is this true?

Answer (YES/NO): YES